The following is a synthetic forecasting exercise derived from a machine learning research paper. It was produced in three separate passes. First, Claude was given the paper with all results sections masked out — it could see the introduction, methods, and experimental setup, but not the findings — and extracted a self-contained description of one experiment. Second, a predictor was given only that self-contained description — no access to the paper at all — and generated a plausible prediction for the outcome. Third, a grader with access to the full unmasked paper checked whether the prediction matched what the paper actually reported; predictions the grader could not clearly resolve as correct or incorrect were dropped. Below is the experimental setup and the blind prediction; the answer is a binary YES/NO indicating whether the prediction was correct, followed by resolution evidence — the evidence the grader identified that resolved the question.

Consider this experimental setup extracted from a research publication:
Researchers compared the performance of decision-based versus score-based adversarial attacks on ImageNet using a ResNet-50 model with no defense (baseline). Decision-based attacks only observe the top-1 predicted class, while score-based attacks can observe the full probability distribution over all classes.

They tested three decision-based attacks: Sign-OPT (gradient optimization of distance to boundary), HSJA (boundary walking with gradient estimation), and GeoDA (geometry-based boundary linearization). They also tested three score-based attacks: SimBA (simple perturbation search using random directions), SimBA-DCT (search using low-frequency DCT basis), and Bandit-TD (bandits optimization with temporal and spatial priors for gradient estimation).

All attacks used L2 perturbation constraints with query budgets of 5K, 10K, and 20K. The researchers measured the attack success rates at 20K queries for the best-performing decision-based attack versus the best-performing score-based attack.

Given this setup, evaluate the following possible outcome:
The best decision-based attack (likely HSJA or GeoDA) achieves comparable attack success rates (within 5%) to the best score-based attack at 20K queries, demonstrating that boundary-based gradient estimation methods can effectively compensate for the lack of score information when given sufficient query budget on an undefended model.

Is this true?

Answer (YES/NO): YES